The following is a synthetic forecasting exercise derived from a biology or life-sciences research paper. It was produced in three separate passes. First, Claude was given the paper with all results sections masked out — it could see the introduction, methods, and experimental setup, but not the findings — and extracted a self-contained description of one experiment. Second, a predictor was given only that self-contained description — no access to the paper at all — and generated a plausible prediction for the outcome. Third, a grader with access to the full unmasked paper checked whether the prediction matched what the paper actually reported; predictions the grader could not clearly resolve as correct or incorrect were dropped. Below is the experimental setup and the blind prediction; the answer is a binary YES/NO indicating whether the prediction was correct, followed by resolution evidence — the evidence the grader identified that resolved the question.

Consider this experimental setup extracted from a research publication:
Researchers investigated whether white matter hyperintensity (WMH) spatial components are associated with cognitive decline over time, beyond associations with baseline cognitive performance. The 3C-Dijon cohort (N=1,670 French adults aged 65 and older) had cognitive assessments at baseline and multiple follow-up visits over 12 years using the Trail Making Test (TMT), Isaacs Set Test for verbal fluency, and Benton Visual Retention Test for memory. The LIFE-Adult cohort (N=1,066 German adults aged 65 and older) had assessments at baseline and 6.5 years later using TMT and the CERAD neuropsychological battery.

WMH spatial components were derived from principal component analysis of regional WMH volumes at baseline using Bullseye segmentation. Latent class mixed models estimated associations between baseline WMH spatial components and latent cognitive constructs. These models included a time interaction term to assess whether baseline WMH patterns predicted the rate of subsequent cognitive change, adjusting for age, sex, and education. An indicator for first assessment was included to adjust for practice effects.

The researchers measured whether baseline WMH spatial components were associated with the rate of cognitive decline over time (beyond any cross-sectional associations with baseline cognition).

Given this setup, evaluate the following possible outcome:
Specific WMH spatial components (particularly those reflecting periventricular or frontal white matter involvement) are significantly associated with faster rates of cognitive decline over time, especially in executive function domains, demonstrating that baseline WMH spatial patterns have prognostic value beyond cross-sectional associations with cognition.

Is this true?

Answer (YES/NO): NO